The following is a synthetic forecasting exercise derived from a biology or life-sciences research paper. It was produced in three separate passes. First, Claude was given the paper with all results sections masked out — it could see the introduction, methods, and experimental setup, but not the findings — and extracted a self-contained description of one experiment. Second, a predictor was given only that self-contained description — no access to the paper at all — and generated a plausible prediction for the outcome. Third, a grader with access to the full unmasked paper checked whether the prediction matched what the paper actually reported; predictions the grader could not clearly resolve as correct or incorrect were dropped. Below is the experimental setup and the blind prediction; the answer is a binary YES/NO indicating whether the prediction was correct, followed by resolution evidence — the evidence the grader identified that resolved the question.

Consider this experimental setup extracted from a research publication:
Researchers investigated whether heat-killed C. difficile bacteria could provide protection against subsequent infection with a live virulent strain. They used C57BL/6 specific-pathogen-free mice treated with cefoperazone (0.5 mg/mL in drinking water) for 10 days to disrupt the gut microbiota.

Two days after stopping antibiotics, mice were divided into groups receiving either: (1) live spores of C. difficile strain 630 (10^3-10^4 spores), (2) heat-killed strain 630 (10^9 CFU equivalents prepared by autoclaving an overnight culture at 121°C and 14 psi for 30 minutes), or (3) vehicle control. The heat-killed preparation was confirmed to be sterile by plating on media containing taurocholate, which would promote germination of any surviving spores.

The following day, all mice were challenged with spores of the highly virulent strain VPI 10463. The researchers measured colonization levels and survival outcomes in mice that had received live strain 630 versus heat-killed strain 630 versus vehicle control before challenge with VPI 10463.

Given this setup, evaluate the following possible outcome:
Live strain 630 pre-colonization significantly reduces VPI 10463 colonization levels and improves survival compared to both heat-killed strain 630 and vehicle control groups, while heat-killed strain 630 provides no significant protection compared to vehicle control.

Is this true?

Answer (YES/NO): YES